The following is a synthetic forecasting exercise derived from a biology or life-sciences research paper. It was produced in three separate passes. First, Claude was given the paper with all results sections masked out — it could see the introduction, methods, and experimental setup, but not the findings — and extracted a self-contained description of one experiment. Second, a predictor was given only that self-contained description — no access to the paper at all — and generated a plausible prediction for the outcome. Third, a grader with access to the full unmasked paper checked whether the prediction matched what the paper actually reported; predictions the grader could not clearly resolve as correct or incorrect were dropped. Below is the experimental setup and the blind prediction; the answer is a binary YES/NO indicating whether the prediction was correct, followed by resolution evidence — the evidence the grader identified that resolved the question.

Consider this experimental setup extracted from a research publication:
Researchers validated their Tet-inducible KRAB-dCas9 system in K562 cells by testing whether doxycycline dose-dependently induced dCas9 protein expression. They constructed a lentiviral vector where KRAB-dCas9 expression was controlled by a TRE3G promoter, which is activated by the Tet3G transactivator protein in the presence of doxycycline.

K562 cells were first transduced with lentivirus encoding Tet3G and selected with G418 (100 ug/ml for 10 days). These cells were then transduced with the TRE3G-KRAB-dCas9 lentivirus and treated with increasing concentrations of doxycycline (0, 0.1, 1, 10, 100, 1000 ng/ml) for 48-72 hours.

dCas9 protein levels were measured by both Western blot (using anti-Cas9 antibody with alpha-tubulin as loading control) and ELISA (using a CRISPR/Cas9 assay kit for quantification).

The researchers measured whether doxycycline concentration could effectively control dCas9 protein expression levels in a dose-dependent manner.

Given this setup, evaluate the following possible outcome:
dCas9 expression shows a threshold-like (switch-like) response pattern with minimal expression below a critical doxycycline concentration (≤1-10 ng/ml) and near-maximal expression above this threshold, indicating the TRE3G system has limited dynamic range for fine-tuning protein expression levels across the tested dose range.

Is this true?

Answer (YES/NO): NO